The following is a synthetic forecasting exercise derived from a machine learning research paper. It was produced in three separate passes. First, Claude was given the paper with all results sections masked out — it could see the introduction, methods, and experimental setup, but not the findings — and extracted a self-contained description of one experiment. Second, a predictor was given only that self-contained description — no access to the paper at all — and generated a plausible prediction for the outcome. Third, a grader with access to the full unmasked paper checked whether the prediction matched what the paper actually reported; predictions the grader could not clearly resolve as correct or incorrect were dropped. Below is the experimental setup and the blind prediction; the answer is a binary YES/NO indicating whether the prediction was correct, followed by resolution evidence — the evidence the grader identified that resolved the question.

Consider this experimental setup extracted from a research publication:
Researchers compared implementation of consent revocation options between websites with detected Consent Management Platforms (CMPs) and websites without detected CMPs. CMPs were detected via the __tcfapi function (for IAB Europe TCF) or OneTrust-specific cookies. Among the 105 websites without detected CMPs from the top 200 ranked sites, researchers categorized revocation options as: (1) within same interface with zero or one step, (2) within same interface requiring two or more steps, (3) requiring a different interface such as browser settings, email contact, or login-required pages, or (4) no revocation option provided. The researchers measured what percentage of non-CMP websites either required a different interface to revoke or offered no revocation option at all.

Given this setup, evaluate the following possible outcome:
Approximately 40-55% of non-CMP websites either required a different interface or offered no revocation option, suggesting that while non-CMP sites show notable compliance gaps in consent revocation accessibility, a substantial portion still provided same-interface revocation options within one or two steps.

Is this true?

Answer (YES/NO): NO